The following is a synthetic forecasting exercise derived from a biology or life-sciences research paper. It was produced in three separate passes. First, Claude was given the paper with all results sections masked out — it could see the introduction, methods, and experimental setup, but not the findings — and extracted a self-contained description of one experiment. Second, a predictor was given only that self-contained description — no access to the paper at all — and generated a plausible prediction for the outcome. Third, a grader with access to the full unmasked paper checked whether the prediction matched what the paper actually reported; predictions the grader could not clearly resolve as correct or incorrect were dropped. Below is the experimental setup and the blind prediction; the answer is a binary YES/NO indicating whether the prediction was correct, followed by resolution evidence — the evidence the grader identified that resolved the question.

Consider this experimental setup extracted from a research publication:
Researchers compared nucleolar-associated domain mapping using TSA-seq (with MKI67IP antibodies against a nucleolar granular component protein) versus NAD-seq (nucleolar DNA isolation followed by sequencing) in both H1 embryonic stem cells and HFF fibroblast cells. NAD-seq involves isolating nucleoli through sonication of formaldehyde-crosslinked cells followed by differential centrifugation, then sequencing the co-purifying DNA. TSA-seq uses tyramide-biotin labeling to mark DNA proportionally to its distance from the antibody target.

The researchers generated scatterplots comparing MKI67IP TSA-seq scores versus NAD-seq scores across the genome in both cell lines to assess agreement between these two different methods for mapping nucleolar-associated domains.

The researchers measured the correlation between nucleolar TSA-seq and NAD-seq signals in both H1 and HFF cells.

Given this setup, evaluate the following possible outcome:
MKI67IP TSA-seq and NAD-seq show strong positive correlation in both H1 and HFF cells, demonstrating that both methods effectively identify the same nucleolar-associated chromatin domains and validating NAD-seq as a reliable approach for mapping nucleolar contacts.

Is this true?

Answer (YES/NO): NO